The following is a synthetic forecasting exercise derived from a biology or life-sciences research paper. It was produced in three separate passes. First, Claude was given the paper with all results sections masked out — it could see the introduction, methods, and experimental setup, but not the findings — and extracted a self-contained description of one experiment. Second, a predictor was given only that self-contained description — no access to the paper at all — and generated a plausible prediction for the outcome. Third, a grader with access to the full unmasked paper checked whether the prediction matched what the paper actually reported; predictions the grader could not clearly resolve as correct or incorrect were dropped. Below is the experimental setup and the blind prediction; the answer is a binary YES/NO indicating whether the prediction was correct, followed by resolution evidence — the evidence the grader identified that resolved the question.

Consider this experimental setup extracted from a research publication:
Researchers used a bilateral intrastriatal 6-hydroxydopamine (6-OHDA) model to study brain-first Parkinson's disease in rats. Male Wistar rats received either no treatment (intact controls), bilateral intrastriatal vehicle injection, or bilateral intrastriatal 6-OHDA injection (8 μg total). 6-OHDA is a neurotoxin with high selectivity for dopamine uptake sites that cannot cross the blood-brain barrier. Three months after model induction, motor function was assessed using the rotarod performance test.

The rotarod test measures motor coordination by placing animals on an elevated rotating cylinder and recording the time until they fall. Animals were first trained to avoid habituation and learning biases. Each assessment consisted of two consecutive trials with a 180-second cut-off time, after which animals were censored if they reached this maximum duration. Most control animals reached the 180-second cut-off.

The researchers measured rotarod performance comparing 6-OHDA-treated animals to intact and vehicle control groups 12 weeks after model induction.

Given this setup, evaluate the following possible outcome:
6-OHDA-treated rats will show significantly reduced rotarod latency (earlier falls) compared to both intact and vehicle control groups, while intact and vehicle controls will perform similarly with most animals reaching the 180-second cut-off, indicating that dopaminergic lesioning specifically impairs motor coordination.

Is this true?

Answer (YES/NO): YES